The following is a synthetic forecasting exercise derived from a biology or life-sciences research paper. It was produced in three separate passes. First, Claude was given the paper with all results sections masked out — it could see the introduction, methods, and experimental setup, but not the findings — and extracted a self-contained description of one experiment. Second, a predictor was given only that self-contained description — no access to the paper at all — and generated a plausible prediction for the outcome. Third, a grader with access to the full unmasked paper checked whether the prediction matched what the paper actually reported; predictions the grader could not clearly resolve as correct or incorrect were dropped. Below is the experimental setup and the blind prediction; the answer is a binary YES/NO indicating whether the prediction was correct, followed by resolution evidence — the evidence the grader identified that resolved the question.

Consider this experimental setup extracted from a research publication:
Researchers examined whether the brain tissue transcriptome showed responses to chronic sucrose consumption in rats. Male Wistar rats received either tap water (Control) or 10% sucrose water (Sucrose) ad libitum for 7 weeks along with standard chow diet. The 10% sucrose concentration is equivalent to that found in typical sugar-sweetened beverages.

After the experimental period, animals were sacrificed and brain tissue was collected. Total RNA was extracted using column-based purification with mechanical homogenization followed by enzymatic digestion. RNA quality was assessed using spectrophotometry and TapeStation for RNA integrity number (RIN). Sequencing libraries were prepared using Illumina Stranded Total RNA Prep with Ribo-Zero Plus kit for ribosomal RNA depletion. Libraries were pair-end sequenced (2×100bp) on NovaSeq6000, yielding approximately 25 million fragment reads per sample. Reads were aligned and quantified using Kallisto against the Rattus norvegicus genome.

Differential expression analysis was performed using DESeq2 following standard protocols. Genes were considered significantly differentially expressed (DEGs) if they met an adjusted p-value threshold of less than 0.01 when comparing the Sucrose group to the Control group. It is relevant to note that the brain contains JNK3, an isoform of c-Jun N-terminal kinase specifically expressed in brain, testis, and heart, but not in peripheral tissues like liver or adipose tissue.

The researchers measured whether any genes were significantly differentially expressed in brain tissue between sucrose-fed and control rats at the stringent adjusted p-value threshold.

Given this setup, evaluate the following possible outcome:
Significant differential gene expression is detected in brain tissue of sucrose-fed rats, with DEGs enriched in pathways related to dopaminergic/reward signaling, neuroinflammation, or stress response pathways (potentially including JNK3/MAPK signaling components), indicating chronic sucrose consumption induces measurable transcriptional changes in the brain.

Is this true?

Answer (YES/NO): NO